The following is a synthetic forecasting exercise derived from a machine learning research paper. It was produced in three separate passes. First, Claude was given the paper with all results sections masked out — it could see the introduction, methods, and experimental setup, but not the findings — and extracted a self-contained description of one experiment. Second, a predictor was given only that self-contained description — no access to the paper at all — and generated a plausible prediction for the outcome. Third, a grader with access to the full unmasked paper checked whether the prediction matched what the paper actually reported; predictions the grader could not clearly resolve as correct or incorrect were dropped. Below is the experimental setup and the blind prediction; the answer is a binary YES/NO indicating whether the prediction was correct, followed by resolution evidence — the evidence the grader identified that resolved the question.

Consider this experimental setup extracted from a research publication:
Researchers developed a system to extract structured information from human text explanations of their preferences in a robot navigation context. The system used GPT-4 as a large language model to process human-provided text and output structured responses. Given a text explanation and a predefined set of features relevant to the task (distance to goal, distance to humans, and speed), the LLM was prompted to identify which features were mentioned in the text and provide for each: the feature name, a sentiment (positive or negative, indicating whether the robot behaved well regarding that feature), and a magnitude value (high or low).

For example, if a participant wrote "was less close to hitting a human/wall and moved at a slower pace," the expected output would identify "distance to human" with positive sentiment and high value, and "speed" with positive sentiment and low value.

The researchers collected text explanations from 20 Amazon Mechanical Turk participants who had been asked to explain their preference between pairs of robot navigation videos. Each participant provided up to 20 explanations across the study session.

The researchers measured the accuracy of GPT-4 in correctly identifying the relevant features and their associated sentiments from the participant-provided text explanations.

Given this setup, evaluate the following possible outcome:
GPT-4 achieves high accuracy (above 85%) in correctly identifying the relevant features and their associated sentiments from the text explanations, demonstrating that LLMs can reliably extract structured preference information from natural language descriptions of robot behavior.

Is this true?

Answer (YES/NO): NO